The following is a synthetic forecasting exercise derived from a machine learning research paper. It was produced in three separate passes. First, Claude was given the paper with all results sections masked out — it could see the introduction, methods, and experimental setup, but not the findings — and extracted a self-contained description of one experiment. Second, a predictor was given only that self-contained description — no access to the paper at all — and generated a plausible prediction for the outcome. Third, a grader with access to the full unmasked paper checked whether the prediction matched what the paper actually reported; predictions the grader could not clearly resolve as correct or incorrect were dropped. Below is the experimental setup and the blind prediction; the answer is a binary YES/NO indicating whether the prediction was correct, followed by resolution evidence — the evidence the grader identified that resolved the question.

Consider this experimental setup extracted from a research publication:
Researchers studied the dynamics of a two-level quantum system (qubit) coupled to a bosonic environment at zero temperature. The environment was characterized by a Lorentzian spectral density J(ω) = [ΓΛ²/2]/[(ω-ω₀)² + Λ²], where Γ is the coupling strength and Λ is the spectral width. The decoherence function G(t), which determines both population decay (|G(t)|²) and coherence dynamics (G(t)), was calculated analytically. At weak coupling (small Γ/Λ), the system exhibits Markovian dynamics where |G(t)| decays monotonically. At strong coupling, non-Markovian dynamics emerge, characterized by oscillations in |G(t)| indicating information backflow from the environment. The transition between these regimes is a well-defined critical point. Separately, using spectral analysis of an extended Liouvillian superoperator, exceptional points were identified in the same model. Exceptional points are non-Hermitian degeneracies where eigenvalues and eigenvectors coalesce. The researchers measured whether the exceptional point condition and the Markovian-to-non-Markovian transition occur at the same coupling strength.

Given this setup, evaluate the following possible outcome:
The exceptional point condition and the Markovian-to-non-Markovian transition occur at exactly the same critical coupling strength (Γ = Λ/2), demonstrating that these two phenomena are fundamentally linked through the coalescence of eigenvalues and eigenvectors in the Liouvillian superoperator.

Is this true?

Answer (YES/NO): YES